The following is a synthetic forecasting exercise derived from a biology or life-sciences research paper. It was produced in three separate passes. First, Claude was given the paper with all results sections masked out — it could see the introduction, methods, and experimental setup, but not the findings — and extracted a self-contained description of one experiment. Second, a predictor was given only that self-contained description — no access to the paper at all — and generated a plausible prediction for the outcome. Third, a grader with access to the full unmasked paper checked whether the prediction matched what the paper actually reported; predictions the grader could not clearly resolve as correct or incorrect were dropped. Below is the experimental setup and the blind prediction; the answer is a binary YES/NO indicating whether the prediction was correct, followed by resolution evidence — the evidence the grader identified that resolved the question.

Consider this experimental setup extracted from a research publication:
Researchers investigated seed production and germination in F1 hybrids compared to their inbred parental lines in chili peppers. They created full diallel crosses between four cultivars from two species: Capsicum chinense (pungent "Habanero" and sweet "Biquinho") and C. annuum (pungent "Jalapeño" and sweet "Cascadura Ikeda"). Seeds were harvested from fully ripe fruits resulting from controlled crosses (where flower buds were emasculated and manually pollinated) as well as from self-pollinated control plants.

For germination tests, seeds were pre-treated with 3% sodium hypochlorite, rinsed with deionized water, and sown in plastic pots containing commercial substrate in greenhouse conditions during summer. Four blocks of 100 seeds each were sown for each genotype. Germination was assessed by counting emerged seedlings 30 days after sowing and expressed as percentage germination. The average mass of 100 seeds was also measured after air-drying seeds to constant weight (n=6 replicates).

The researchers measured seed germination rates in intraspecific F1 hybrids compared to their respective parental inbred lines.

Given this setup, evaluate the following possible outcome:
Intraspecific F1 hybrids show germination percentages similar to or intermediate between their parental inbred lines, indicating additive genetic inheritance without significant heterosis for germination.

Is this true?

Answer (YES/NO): NO